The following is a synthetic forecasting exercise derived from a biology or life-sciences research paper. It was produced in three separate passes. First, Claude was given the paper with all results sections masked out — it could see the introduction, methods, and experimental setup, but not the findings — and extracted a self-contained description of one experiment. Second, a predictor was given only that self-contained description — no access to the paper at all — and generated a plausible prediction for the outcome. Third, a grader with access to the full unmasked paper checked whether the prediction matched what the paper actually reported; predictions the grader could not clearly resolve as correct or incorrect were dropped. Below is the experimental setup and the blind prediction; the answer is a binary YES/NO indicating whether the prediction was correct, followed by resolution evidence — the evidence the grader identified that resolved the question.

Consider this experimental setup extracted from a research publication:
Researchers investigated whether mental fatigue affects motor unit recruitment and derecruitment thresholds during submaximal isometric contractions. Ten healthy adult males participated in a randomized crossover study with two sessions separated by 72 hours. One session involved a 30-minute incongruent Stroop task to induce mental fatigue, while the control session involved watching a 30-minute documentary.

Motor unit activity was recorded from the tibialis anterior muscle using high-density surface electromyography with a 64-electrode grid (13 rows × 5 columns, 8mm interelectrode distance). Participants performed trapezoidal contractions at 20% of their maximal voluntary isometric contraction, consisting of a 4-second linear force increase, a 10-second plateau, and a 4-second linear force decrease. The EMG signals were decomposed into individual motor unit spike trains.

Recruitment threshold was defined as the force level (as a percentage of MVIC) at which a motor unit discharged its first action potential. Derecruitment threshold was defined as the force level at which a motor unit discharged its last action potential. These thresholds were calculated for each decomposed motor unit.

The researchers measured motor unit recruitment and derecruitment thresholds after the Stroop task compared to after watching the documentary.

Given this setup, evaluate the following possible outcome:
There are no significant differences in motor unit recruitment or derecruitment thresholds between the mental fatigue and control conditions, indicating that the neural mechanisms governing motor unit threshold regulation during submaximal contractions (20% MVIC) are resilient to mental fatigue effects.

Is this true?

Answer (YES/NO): YES